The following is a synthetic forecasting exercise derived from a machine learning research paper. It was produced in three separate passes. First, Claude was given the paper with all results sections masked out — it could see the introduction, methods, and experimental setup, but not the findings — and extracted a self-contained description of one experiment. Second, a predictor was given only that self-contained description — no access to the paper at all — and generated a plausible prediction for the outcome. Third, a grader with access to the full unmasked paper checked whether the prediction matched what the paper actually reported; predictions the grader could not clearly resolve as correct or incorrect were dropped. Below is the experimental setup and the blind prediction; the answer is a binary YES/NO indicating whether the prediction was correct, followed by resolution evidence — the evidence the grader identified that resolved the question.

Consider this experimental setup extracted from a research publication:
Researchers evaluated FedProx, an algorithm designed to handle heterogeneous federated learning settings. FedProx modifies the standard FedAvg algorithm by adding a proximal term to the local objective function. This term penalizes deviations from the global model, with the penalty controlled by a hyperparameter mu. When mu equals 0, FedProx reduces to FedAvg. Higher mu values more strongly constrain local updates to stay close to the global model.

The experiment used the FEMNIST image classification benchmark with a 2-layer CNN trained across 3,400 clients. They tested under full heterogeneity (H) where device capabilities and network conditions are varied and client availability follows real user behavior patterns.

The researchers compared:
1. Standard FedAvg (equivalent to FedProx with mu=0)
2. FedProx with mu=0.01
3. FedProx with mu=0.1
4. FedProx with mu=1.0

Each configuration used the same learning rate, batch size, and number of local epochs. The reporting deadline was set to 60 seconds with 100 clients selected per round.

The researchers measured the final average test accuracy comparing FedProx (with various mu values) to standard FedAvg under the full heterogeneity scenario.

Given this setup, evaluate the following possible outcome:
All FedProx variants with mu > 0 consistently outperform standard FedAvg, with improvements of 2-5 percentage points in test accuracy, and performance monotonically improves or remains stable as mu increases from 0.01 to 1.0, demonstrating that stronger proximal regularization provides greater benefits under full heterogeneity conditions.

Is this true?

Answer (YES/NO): NO